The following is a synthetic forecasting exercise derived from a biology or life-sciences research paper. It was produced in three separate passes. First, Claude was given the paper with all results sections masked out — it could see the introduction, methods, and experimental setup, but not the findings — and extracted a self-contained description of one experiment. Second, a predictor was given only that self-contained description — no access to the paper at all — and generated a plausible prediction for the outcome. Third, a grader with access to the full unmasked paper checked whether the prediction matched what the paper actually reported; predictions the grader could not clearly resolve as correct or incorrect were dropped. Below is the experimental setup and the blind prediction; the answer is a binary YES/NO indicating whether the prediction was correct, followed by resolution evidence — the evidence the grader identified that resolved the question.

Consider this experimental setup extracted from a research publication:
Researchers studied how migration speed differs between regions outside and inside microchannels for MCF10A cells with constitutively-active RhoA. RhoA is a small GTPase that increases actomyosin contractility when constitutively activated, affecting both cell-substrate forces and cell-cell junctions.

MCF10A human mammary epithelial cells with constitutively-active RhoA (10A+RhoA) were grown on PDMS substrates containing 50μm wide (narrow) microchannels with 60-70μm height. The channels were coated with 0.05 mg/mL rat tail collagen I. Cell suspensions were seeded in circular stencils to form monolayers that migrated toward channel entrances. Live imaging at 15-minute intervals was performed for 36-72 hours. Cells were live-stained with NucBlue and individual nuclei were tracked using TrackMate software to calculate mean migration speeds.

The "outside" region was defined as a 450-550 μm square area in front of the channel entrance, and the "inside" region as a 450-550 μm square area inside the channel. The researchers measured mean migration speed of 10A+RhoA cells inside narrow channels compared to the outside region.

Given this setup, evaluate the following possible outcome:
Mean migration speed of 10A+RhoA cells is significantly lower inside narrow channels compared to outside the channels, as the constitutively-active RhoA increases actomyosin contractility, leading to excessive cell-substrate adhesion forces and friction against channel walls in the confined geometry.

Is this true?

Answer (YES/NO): NO